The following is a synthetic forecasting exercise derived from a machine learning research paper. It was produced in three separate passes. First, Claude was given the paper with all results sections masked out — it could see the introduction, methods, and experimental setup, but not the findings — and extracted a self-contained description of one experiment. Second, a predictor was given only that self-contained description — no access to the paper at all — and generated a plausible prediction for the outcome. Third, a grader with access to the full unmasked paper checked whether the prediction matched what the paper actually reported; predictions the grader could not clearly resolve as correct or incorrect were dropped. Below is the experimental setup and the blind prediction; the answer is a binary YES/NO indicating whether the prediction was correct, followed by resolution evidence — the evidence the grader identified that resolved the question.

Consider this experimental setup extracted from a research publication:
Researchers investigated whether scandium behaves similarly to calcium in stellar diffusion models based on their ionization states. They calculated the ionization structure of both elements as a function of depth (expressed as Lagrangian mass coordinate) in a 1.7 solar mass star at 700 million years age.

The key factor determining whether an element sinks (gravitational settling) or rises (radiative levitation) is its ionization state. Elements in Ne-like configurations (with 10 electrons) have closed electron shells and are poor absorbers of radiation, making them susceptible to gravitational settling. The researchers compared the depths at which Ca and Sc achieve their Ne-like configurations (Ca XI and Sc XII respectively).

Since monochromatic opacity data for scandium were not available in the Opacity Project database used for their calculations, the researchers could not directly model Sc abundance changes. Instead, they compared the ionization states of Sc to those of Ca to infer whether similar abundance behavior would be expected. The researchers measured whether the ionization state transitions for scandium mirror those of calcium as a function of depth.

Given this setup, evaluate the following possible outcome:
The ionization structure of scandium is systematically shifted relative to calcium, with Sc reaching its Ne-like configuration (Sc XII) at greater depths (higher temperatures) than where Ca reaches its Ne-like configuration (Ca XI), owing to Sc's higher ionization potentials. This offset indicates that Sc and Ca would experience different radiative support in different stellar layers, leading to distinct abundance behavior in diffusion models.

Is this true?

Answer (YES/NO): NO